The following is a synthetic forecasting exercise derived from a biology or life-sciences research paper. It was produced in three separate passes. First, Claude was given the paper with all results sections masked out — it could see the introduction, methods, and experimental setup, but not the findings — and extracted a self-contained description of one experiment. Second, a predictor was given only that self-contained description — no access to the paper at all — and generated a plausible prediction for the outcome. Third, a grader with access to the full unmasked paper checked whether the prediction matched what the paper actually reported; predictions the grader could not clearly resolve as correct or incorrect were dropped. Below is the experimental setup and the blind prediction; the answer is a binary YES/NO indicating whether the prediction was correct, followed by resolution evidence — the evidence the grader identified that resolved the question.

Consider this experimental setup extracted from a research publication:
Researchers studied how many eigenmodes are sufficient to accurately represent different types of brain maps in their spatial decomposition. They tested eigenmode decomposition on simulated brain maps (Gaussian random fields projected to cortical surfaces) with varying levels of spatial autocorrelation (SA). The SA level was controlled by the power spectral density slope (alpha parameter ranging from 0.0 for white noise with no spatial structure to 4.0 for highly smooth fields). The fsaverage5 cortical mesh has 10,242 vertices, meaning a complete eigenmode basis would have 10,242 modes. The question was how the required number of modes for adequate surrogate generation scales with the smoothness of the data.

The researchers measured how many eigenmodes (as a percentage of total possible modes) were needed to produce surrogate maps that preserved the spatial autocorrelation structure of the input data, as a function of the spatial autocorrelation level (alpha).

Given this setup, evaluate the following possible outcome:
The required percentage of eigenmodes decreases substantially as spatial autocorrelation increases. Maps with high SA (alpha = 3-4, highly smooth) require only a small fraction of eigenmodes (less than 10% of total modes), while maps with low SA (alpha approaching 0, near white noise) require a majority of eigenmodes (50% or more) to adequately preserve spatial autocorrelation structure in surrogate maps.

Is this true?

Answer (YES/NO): NO